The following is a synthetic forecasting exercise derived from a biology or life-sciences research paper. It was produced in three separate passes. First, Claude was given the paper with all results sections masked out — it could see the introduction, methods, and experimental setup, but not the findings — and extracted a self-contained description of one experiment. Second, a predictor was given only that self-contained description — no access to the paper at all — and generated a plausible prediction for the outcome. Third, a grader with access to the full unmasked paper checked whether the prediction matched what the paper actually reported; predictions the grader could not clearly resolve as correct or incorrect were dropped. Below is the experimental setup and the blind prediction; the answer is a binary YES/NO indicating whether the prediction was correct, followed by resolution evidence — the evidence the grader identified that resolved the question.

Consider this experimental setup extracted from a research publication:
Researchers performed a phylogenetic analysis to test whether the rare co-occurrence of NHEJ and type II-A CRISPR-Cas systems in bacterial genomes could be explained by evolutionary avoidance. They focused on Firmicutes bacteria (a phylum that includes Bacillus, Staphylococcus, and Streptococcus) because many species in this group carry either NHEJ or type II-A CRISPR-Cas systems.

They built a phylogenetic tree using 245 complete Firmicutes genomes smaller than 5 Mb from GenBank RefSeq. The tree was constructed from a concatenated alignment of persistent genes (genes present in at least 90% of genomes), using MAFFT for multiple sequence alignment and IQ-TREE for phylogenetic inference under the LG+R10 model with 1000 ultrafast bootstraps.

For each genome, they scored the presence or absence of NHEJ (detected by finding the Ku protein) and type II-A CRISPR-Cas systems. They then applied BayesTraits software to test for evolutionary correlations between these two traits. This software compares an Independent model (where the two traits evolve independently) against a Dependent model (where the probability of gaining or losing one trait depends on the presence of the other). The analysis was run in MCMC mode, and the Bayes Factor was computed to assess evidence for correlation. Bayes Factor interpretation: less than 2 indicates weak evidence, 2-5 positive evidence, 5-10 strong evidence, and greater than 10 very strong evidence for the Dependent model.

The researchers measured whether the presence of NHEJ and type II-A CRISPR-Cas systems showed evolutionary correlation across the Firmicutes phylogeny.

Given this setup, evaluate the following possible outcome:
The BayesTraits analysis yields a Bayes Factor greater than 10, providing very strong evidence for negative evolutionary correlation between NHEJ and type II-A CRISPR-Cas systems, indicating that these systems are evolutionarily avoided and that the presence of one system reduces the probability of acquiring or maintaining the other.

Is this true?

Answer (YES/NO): NO